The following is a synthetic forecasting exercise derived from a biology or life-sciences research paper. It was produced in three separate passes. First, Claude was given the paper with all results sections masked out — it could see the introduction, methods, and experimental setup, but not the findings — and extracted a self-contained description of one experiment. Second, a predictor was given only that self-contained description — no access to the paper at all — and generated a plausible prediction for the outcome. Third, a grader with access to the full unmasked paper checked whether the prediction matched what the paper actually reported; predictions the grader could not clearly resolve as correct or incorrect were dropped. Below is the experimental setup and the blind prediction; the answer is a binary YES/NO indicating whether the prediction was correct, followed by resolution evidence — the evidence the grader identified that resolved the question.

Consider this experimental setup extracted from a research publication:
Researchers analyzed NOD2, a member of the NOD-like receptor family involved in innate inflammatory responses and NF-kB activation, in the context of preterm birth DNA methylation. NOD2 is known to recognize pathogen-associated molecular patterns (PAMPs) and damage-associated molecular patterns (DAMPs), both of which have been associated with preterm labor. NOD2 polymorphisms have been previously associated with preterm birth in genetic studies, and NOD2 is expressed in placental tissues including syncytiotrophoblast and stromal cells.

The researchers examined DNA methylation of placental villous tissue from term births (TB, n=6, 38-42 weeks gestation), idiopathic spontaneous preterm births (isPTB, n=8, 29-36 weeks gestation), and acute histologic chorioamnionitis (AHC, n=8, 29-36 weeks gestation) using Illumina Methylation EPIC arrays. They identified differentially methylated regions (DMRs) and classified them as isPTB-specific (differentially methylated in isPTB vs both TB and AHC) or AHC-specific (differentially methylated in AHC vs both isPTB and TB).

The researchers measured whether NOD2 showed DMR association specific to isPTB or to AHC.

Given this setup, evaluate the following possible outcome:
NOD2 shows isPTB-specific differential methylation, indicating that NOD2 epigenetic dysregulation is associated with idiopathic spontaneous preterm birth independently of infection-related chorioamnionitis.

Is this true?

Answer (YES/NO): YES